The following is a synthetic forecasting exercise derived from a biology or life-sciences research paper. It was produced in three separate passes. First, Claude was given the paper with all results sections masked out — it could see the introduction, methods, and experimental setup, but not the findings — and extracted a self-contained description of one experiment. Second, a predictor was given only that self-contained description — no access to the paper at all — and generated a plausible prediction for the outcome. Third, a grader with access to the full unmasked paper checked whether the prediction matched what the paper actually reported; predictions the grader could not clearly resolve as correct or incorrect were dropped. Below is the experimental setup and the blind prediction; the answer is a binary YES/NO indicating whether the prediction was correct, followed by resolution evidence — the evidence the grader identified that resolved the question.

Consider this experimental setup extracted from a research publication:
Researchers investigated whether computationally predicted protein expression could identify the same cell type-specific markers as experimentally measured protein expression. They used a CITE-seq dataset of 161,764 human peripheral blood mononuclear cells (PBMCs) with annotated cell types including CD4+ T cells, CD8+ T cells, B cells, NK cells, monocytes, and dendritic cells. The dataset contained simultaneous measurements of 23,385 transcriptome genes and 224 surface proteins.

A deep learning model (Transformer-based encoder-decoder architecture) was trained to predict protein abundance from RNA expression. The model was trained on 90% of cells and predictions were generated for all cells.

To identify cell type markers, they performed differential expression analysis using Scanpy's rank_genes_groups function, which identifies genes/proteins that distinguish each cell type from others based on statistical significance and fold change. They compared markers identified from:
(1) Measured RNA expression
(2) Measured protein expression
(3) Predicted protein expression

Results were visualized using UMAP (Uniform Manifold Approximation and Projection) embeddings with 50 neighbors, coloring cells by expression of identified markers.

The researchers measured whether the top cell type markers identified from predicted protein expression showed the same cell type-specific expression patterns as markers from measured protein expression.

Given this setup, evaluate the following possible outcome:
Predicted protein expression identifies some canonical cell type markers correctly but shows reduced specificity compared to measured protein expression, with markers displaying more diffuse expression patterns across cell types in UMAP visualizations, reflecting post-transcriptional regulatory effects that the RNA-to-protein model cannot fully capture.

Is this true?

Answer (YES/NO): NO